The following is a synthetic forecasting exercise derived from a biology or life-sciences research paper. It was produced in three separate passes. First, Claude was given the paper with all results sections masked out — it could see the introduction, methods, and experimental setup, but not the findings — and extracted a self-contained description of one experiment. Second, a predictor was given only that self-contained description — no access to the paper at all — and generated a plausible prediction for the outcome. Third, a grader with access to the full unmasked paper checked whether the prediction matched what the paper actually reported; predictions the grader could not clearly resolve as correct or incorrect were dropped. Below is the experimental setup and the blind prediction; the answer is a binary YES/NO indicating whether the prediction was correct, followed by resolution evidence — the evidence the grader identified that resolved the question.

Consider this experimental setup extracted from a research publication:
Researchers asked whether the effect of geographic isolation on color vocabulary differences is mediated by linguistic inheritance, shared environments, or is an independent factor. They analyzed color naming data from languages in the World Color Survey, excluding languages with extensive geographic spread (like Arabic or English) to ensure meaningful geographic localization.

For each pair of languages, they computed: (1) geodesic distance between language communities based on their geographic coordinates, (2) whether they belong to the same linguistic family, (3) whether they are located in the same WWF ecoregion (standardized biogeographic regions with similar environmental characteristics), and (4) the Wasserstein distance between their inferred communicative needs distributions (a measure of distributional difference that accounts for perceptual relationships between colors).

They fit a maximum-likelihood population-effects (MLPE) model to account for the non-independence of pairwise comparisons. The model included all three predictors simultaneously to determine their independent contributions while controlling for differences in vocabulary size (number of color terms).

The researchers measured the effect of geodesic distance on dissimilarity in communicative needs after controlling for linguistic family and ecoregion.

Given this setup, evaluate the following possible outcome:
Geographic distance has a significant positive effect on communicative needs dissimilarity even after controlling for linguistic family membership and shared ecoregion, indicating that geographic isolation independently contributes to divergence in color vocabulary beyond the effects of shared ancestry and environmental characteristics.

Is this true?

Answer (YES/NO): YES